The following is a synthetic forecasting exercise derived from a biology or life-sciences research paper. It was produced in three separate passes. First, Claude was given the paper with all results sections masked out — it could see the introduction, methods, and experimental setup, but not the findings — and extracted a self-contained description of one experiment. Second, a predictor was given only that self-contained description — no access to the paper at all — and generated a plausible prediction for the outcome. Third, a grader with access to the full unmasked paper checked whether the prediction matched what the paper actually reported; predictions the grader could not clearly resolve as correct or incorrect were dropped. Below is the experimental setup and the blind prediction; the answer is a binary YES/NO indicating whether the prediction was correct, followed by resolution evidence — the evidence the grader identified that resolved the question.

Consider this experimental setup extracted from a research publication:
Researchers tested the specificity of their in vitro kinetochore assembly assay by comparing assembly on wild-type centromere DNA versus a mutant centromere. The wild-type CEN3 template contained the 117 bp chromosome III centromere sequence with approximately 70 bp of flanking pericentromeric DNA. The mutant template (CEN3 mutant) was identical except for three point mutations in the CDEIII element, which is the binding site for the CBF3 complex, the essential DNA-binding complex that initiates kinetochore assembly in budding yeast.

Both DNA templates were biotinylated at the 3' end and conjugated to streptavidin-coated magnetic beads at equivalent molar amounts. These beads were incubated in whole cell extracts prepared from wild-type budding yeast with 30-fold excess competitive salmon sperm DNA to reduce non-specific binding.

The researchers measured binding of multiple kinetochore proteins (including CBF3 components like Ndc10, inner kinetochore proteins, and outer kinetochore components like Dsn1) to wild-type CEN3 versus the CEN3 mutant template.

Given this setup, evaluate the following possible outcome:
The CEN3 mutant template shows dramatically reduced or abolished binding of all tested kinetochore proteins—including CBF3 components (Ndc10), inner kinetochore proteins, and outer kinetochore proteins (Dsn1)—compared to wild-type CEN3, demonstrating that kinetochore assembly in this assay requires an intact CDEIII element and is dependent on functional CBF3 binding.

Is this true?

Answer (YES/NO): YES